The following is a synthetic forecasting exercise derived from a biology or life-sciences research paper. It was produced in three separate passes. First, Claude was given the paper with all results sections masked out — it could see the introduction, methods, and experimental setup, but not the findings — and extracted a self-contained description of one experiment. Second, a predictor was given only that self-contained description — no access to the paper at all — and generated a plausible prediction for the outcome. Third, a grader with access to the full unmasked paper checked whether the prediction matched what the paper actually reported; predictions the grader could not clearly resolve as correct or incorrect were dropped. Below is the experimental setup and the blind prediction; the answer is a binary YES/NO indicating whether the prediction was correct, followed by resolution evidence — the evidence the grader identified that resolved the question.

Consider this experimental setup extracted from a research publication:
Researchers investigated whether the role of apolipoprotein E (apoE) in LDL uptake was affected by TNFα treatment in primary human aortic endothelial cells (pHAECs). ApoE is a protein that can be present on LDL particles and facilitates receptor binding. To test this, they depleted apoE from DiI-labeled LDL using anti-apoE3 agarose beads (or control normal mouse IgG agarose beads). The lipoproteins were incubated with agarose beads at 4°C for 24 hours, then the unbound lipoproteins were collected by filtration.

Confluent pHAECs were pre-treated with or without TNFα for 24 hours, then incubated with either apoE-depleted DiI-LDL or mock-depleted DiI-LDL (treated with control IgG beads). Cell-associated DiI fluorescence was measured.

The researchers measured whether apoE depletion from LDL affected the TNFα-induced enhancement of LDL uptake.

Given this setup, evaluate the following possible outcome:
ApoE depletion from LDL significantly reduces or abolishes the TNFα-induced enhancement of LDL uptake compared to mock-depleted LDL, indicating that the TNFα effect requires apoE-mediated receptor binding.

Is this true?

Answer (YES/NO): NO